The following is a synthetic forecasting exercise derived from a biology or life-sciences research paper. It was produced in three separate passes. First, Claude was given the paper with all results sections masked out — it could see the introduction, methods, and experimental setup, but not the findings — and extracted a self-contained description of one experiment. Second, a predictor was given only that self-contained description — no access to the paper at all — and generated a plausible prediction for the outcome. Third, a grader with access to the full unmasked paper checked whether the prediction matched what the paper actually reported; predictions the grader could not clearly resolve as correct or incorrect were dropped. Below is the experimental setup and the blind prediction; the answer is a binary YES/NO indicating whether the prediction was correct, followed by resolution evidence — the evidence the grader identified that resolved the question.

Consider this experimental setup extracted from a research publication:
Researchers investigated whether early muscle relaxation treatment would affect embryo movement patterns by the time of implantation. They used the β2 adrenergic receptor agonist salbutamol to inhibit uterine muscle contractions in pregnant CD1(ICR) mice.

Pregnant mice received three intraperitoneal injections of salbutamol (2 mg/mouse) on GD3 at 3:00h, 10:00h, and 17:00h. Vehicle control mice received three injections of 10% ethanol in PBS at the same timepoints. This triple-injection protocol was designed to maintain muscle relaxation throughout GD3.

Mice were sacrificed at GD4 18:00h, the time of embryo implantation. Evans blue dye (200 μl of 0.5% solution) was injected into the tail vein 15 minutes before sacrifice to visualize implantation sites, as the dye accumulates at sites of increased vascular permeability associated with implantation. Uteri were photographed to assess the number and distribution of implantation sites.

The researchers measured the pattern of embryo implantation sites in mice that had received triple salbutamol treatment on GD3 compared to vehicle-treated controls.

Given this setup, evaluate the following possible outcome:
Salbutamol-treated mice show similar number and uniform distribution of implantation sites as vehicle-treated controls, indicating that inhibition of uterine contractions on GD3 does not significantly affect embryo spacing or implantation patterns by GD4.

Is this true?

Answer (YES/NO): NO